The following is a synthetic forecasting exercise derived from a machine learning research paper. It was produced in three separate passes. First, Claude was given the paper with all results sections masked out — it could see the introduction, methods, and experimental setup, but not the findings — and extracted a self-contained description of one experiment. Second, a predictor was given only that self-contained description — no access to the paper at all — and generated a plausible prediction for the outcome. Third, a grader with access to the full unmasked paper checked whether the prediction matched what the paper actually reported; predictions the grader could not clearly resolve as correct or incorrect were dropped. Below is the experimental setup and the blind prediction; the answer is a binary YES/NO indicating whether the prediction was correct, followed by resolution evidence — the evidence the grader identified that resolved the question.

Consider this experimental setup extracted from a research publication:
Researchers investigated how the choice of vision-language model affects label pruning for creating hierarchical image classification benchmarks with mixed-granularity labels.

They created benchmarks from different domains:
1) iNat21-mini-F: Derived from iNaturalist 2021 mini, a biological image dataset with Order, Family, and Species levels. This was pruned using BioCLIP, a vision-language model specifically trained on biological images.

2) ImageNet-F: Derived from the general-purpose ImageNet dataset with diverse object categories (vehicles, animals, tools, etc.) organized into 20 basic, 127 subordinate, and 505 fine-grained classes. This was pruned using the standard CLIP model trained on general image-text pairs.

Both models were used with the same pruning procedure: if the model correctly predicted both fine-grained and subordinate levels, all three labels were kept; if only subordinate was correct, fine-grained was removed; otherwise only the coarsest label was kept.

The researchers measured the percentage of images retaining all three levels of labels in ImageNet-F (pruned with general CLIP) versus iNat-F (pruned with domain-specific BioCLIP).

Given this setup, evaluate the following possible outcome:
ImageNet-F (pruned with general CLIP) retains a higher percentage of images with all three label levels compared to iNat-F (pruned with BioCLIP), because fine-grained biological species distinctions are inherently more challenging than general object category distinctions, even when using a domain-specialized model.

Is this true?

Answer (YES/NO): YES